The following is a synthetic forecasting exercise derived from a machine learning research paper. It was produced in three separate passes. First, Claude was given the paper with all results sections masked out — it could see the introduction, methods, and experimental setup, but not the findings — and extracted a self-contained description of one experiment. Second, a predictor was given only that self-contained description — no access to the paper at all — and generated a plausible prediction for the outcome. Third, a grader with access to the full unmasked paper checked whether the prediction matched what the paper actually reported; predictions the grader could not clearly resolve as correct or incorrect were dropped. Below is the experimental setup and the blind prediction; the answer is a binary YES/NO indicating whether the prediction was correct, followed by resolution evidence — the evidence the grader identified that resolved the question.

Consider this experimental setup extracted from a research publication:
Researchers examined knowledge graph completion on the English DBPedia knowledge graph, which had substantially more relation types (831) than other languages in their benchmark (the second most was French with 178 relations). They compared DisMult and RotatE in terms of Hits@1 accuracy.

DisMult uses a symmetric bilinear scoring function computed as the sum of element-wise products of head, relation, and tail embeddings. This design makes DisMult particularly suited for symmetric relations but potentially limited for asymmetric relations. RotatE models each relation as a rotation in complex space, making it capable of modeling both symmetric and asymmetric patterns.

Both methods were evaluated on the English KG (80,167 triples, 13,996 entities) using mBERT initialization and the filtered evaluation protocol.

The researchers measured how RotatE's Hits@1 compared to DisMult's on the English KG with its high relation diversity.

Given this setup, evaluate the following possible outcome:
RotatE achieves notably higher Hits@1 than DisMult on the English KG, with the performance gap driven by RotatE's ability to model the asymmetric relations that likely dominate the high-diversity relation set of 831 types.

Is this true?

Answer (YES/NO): YES